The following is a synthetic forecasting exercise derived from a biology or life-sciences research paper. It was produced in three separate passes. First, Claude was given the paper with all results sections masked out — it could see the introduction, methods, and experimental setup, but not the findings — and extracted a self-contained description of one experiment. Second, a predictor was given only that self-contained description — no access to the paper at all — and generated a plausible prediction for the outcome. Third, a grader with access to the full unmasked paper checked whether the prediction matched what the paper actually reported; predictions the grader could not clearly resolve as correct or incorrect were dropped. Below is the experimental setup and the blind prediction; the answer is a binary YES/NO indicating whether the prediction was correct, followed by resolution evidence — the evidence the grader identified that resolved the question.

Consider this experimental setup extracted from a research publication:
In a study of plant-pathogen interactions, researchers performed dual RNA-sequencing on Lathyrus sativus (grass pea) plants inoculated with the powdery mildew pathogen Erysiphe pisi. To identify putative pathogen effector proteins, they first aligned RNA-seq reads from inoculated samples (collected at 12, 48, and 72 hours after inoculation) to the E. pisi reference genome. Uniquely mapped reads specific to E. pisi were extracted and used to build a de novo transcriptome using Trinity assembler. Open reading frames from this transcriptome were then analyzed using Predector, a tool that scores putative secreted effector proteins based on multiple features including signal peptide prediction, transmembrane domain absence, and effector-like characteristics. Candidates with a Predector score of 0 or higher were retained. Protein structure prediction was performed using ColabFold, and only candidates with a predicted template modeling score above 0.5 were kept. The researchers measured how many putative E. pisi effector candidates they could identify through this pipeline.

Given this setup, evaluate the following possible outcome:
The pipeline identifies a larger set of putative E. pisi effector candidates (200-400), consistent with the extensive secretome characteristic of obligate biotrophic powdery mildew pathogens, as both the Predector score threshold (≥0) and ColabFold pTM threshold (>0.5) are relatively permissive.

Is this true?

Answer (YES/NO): NO